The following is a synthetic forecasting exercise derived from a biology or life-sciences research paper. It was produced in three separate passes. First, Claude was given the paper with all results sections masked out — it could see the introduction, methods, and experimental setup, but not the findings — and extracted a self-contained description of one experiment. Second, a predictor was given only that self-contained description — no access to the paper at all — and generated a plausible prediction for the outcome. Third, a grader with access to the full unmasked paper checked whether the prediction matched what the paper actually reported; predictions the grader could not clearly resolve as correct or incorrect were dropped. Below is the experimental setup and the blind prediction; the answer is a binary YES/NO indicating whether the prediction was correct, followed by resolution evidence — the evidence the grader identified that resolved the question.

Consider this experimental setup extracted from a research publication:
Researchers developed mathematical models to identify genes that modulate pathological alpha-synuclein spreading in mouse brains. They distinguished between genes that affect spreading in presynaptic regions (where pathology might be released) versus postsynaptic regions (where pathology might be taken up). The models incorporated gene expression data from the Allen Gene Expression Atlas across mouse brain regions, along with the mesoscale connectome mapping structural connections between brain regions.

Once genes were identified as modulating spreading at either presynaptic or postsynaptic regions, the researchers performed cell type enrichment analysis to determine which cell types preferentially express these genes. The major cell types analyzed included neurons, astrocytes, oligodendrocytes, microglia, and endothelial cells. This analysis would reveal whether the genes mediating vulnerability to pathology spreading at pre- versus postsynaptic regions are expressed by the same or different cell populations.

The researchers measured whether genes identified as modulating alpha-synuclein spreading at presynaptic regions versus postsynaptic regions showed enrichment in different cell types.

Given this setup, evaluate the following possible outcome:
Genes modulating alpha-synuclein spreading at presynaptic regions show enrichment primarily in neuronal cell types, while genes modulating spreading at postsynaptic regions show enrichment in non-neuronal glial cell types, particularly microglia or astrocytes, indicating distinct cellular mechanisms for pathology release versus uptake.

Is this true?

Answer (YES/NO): NO